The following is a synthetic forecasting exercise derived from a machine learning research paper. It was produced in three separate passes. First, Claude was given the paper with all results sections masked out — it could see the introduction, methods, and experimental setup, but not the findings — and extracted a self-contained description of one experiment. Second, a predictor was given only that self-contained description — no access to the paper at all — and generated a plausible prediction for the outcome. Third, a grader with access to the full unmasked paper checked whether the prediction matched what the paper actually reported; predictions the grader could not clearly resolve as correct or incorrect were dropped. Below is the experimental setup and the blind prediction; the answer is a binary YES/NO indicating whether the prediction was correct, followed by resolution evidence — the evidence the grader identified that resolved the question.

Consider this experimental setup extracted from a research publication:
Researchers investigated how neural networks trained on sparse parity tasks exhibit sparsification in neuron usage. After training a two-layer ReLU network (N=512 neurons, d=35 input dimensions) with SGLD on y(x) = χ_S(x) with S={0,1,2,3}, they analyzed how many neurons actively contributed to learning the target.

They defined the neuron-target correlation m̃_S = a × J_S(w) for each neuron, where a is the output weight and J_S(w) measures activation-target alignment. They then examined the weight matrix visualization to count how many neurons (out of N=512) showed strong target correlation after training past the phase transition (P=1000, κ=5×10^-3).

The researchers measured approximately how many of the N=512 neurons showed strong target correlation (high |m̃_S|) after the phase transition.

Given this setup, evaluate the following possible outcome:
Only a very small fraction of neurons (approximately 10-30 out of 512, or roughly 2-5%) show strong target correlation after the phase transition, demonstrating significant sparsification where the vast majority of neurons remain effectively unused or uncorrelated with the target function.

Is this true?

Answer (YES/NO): YES